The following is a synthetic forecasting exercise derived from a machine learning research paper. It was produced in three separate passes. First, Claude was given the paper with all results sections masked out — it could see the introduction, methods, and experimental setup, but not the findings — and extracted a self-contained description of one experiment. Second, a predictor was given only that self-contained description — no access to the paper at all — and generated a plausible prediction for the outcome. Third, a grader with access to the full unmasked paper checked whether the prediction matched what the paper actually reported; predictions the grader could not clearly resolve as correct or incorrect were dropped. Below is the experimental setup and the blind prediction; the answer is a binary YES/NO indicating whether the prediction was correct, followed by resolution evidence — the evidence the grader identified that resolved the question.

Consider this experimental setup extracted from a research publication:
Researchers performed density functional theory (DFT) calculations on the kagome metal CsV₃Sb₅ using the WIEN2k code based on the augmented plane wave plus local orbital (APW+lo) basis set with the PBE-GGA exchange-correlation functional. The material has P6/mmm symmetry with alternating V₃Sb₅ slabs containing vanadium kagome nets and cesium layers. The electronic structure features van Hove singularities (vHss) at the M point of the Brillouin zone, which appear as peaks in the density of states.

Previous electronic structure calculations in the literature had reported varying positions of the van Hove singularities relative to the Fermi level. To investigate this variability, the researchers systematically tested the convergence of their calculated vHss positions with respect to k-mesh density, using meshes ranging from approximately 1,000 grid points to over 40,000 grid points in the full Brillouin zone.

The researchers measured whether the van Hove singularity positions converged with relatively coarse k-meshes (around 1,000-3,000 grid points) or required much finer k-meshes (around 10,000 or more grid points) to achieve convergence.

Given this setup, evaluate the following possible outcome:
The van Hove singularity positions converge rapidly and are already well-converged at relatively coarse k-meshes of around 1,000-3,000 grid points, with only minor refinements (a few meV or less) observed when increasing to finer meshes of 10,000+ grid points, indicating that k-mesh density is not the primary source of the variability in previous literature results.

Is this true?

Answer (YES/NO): NO